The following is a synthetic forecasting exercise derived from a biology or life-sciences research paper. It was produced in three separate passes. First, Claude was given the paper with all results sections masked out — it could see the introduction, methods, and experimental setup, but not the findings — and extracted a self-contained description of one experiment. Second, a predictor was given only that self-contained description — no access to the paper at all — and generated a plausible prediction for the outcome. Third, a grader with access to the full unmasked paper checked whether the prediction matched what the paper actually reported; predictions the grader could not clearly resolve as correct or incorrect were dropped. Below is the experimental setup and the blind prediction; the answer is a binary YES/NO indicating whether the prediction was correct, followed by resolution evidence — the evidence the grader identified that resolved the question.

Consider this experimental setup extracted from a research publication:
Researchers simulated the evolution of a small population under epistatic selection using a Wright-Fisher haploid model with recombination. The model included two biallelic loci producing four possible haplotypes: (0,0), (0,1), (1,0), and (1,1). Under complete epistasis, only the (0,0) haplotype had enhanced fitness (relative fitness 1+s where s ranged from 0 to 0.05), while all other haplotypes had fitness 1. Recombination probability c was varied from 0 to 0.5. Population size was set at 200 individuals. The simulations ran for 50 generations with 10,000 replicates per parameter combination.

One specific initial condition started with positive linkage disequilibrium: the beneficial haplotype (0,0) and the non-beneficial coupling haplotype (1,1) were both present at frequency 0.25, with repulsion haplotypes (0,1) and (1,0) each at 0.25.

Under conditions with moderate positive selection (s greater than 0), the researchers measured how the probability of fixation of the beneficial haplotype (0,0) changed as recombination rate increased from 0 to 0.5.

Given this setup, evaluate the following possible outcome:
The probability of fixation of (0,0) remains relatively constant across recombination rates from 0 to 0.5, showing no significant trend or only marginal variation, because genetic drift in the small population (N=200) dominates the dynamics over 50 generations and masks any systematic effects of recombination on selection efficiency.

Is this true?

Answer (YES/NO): YES